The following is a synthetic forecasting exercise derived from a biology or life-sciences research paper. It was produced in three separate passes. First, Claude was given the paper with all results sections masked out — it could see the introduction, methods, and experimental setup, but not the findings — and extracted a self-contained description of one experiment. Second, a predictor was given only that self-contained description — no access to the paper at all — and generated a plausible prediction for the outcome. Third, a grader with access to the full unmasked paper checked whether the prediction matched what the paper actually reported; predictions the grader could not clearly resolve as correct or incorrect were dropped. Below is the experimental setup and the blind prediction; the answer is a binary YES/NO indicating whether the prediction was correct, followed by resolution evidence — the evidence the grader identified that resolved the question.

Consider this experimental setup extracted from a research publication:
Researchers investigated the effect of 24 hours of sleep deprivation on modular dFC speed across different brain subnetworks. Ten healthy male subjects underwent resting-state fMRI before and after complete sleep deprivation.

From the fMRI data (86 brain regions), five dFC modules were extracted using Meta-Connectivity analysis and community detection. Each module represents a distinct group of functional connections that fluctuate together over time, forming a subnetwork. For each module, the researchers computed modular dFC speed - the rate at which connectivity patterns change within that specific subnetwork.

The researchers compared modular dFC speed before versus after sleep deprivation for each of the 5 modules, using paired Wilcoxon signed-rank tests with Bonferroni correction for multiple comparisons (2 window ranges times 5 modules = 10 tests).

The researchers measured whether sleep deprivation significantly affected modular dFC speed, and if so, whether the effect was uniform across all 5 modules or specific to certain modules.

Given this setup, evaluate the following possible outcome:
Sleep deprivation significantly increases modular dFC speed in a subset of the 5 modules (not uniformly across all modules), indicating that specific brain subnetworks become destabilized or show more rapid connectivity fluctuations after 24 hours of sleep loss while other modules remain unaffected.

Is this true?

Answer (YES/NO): NO